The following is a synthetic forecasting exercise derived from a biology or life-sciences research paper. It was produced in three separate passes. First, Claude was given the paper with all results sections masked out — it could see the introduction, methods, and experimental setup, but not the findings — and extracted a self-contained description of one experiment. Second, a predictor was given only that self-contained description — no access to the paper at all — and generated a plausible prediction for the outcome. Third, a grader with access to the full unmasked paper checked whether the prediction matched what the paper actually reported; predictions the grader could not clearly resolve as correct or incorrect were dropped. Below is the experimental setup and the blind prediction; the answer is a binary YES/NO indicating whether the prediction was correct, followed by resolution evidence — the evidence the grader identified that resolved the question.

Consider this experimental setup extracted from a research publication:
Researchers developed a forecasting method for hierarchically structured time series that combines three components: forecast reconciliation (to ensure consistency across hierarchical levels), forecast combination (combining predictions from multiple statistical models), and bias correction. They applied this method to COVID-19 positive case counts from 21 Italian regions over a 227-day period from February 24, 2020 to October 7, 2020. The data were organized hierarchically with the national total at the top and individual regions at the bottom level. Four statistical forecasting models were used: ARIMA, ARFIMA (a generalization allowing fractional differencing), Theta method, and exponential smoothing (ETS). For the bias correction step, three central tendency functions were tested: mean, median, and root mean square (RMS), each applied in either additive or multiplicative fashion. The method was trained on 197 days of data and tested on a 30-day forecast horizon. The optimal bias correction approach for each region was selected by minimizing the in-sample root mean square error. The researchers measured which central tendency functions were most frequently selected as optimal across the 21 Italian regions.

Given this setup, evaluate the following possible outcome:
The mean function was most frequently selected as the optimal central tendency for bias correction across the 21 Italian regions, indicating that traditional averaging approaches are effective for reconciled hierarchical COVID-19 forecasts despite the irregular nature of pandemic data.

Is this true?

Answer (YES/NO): NO